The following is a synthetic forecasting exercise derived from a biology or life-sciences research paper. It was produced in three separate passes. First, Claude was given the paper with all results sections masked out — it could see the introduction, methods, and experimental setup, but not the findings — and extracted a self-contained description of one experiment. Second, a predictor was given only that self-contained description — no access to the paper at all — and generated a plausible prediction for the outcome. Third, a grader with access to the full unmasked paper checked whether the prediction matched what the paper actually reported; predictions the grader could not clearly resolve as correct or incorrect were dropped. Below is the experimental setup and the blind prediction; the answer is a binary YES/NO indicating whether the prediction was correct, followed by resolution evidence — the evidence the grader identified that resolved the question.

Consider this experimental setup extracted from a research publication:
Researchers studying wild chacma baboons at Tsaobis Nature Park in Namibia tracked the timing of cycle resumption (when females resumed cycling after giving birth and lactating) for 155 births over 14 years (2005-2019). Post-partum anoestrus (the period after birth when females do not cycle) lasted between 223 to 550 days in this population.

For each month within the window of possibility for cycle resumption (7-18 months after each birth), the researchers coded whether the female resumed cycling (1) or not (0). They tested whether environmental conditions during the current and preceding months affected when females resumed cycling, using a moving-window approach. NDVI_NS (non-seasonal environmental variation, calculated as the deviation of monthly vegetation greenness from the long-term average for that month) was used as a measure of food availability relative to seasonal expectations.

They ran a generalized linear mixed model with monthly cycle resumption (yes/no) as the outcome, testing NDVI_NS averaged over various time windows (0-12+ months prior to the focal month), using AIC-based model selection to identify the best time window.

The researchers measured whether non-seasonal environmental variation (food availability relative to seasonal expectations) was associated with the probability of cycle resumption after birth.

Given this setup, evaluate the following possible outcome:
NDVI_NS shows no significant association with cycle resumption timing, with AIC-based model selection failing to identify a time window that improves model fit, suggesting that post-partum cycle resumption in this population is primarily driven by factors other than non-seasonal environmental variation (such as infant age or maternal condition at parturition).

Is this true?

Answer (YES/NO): NO